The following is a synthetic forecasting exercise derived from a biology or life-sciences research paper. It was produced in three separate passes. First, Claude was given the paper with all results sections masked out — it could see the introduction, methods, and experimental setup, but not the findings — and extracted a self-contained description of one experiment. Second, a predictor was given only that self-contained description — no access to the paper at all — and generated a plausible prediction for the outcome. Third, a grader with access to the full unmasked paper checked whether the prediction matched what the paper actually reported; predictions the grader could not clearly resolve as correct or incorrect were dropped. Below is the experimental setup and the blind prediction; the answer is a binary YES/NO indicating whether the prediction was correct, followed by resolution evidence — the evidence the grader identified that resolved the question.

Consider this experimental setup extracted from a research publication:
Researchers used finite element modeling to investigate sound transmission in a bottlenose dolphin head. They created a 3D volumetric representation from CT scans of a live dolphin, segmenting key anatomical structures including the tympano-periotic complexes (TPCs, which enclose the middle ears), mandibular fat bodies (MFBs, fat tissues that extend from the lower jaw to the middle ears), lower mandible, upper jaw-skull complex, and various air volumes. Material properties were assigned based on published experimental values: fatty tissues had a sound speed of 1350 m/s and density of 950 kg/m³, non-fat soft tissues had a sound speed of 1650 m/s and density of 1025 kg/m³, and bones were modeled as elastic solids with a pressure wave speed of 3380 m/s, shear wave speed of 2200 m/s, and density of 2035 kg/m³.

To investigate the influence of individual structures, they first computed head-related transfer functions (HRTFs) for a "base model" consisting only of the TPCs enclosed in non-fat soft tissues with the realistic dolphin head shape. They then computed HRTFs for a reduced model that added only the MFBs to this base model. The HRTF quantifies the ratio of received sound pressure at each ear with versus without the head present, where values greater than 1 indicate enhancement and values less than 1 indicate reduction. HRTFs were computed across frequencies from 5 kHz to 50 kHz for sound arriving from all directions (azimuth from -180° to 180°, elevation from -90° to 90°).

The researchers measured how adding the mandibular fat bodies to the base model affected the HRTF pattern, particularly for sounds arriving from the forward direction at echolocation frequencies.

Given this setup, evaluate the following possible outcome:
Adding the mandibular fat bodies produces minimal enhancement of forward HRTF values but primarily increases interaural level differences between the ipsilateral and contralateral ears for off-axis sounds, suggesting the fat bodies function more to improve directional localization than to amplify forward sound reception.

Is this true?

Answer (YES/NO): NO